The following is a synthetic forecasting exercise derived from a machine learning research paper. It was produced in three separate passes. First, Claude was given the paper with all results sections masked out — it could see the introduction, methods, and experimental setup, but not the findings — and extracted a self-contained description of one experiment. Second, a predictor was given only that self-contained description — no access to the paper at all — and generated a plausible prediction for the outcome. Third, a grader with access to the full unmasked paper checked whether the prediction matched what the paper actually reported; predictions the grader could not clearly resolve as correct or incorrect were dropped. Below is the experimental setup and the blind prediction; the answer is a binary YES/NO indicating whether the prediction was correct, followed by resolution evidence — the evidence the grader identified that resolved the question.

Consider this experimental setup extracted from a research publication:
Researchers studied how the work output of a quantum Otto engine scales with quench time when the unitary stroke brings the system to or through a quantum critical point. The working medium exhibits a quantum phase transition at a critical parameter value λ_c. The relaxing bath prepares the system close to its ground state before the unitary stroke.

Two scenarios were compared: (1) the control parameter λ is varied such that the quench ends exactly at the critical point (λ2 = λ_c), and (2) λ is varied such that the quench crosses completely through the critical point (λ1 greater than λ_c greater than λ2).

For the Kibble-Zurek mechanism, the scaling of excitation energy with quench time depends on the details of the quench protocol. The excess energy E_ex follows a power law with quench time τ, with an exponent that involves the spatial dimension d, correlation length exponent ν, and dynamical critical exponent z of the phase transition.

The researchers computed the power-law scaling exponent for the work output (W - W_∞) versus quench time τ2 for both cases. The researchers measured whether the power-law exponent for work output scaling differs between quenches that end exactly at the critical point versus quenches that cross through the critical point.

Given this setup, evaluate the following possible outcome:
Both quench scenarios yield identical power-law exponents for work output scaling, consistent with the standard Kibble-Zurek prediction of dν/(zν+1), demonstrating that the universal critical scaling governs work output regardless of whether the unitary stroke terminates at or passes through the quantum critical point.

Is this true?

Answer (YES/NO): NO